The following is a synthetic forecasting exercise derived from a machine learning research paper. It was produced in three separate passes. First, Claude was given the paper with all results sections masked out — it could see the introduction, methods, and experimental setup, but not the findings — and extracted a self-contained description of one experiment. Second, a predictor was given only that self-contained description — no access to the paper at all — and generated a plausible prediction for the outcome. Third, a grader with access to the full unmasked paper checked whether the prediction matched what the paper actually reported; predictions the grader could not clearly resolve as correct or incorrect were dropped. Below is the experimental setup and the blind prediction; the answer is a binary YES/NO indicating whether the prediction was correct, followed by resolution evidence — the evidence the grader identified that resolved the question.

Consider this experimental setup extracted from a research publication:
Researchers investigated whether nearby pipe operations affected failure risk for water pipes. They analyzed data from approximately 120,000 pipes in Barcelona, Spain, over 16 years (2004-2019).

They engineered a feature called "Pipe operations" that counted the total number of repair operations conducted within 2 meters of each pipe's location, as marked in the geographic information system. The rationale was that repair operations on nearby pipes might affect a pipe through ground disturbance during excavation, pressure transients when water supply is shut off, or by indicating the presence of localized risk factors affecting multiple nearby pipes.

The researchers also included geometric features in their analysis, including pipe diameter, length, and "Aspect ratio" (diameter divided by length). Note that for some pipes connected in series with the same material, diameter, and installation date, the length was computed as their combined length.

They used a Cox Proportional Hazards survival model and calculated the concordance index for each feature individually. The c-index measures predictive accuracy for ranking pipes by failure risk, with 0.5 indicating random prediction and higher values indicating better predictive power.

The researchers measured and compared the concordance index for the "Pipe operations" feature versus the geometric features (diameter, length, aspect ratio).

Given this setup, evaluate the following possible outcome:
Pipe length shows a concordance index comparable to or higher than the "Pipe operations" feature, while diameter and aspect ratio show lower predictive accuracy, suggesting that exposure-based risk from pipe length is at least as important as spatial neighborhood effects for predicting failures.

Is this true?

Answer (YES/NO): NO